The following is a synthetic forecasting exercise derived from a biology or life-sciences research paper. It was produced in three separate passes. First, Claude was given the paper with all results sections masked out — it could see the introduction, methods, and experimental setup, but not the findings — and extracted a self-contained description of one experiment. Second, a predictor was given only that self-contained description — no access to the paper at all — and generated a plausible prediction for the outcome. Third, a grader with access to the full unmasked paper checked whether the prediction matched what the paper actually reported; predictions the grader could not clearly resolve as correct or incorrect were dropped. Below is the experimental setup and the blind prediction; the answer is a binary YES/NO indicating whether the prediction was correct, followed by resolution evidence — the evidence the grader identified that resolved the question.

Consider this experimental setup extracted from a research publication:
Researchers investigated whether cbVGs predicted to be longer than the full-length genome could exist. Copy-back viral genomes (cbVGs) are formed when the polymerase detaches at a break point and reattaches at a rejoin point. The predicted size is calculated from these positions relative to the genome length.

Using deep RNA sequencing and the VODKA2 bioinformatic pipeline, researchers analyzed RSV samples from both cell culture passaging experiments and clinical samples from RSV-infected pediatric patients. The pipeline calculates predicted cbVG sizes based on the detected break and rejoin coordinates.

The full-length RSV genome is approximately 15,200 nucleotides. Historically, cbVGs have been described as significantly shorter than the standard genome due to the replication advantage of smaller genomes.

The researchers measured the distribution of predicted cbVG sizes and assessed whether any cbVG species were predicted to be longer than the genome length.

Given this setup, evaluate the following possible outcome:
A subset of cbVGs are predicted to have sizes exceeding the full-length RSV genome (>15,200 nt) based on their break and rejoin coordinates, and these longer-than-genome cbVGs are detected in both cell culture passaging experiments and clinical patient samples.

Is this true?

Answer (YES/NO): YES